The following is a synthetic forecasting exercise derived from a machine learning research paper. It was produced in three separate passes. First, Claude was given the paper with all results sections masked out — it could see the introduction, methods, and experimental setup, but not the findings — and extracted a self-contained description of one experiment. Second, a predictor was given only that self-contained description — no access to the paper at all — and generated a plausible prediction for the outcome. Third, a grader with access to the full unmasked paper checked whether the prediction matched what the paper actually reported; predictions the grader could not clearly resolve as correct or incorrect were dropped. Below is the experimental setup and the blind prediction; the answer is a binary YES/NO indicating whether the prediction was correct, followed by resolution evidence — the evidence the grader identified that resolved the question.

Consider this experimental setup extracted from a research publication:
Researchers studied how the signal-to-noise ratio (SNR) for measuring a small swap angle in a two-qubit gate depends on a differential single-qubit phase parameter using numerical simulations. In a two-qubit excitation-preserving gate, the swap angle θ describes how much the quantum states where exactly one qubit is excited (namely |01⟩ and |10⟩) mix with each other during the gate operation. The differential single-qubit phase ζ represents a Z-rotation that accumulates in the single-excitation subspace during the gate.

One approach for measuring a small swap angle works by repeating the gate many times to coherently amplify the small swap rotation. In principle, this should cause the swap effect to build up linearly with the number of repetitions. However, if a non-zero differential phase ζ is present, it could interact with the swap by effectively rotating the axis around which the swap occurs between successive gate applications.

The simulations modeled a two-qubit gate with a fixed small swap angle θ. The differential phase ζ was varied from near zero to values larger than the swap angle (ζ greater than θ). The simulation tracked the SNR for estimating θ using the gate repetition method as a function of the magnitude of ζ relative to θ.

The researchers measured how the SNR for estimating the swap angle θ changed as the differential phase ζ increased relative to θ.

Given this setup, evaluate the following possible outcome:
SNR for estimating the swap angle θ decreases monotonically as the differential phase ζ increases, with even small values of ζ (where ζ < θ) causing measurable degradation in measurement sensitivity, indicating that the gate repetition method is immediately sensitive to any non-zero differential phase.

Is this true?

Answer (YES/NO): NO